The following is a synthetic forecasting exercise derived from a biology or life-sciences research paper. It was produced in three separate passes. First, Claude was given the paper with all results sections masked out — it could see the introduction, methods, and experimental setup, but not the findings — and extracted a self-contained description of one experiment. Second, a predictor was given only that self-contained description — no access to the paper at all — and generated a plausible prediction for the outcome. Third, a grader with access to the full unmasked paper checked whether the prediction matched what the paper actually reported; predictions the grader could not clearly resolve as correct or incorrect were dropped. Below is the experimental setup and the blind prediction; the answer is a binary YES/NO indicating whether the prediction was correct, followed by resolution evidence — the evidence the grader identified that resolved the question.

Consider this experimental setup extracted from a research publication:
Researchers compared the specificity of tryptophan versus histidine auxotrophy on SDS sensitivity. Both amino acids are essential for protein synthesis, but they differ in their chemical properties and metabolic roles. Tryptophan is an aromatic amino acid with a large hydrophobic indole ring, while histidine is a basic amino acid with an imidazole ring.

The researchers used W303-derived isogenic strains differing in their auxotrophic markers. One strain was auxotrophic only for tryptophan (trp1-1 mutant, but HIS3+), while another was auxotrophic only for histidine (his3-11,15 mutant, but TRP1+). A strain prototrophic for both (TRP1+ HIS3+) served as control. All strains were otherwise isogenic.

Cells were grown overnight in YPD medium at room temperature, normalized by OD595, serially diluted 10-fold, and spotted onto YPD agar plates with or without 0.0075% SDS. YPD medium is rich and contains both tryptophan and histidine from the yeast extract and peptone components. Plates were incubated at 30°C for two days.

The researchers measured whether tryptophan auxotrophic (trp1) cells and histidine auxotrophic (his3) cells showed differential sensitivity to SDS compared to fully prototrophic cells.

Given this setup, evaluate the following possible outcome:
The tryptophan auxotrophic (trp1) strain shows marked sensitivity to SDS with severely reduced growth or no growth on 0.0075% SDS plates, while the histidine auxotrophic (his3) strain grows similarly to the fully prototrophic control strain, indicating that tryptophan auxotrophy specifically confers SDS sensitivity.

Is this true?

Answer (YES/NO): NO